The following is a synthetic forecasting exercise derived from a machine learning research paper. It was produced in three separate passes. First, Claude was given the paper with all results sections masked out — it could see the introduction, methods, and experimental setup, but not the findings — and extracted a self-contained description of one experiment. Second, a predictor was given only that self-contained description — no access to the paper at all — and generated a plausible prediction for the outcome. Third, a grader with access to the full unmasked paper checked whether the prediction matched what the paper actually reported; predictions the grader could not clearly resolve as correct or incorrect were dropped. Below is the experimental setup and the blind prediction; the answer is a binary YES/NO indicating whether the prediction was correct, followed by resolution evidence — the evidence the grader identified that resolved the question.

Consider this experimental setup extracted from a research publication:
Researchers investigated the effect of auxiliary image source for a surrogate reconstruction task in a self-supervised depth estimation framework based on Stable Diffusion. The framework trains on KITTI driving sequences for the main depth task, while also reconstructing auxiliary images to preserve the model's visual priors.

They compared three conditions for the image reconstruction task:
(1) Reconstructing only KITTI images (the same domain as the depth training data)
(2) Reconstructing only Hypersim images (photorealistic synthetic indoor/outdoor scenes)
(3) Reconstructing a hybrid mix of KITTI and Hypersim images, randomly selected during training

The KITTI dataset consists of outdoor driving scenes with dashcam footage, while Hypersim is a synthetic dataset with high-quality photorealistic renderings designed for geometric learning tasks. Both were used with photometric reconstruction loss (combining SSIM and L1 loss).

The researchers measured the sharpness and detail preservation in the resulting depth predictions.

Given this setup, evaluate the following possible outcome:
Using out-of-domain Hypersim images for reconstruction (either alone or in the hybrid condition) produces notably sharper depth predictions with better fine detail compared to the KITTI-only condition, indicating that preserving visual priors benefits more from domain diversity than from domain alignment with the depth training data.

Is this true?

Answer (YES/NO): NO